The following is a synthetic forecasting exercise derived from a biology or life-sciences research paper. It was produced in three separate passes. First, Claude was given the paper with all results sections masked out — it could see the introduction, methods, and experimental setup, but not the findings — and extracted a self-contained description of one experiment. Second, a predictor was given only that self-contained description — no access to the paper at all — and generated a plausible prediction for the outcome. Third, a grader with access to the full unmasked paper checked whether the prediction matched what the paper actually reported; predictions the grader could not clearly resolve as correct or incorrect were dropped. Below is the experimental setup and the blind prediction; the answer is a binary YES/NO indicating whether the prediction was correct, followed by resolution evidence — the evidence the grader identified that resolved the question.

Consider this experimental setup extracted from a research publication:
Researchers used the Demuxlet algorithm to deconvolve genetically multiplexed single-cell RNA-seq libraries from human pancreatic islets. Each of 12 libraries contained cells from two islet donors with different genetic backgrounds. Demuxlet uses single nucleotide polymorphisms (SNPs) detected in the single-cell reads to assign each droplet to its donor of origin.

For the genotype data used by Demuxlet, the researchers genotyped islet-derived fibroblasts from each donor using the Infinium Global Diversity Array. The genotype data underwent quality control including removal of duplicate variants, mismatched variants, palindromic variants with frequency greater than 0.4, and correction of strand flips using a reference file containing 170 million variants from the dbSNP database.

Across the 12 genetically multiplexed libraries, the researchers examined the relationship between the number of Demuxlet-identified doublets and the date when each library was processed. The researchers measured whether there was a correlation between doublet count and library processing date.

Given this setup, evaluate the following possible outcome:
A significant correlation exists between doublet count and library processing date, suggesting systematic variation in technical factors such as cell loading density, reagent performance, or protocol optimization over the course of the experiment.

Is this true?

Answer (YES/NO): NO